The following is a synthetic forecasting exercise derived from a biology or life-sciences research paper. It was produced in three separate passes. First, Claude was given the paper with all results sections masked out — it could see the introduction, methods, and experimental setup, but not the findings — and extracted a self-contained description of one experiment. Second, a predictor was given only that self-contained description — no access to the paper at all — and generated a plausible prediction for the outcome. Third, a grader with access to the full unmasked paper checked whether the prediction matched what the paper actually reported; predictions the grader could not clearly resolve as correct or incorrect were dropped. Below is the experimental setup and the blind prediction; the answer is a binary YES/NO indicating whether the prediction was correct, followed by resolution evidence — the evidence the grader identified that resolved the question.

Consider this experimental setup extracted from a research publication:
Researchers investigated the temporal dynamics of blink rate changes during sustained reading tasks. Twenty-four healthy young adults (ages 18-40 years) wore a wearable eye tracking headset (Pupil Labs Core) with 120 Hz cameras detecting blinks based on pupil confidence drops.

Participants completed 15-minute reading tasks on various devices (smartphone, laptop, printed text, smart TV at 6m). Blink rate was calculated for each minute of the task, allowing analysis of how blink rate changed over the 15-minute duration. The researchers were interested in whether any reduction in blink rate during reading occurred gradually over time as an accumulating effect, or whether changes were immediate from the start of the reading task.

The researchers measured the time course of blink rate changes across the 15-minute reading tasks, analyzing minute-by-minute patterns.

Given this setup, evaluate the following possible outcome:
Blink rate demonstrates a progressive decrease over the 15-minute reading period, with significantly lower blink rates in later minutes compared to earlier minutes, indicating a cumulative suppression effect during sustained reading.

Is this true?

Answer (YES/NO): NO